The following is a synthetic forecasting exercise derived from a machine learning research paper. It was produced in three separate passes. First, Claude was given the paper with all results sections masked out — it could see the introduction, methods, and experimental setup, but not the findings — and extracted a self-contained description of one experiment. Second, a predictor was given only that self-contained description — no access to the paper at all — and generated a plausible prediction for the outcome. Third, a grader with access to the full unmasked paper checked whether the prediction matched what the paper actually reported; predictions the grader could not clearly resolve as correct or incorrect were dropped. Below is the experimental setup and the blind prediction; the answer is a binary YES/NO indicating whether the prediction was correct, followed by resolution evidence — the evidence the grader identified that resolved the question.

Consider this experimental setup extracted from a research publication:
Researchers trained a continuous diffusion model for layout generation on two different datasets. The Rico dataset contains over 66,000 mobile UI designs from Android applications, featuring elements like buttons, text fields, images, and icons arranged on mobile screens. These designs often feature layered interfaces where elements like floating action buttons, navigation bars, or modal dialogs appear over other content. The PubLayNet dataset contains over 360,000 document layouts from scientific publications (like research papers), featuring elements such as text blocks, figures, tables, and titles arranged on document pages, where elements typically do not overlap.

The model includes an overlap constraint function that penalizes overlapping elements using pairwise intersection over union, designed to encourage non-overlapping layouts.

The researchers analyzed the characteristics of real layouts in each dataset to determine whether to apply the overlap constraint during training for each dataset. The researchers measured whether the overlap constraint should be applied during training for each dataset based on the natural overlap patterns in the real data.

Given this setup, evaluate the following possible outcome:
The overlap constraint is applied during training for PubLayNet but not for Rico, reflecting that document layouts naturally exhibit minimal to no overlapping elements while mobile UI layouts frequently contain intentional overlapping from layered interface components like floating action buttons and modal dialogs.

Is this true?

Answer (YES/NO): YES